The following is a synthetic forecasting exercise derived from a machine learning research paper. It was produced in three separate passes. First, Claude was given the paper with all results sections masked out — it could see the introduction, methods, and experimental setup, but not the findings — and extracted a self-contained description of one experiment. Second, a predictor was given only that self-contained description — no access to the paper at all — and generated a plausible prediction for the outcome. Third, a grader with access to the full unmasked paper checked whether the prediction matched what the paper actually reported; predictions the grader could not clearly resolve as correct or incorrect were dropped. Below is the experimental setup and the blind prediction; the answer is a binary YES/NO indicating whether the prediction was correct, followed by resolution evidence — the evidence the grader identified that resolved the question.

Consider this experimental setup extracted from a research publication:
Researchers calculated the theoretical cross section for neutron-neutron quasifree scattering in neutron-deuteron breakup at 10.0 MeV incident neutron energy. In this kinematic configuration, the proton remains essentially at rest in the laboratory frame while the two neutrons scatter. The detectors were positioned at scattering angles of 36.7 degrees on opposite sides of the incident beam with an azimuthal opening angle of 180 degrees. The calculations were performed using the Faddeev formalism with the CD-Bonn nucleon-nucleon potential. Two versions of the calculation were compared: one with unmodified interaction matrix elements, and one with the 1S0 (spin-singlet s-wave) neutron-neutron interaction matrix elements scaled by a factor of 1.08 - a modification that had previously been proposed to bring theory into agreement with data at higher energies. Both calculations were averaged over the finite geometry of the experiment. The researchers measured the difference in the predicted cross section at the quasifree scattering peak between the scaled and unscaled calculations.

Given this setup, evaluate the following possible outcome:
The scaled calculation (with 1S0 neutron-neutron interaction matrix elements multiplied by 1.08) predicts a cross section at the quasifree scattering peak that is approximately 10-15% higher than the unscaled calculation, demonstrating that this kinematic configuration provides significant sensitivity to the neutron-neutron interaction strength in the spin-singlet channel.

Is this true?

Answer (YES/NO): NO